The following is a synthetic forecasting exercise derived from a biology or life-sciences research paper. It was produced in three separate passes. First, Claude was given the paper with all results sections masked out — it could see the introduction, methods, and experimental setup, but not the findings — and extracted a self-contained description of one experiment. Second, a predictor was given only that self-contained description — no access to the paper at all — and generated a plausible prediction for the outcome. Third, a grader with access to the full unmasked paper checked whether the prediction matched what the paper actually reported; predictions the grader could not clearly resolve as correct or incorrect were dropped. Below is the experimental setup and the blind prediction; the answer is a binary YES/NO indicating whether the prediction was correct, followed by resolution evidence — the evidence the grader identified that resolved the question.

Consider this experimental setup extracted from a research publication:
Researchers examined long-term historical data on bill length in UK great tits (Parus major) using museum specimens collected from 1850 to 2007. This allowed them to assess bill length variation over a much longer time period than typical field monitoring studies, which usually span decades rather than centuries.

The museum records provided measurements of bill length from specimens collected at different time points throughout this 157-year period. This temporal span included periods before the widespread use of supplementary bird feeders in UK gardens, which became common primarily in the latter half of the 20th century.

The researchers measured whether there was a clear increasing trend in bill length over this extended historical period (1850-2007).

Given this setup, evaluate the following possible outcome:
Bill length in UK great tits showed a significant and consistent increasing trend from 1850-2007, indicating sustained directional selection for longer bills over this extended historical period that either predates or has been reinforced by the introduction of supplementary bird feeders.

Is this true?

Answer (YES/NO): NO